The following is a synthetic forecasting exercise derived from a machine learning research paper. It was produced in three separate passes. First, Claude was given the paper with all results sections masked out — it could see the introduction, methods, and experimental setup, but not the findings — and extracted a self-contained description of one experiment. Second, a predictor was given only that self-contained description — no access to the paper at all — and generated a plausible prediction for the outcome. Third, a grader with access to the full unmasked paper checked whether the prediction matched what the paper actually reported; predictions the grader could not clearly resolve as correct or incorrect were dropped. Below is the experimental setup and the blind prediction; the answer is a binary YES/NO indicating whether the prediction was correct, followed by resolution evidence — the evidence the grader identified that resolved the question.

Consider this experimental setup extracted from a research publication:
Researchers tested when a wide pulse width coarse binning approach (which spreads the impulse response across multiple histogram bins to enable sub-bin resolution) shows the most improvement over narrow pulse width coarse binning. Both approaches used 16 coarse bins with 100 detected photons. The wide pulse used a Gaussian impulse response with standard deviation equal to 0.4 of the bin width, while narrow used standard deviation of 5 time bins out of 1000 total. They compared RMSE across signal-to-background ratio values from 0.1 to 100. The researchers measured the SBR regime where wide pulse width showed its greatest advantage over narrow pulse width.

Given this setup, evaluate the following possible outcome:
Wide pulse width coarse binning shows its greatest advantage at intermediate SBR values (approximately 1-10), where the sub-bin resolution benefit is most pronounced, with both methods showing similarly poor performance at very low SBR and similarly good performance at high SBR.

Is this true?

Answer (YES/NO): NO